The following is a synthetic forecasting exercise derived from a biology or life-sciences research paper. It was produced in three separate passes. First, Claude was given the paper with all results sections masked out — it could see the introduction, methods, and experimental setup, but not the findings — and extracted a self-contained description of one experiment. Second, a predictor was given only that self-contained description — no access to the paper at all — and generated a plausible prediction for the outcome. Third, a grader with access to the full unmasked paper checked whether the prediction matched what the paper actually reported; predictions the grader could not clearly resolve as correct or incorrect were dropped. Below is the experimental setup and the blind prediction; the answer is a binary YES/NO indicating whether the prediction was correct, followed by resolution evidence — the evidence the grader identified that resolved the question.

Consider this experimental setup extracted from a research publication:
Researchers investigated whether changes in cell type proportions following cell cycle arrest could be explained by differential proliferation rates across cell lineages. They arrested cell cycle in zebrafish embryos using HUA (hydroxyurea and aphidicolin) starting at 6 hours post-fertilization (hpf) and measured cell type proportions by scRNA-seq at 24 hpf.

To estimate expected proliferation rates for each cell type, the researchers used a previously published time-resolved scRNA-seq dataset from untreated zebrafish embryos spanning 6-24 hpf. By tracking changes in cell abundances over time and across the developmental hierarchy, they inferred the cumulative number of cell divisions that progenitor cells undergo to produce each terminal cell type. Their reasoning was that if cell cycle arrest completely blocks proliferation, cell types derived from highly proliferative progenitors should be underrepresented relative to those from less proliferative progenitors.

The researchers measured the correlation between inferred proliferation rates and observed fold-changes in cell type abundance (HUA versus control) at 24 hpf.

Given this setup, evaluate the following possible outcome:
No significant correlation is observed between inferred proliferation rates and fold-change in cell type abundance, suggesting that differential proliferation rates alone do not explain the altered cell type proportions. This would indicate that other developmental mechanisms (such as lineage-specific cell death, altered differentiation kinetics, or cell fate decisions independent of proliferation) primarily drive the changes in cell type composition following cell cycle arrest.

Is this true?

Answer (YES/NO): NO